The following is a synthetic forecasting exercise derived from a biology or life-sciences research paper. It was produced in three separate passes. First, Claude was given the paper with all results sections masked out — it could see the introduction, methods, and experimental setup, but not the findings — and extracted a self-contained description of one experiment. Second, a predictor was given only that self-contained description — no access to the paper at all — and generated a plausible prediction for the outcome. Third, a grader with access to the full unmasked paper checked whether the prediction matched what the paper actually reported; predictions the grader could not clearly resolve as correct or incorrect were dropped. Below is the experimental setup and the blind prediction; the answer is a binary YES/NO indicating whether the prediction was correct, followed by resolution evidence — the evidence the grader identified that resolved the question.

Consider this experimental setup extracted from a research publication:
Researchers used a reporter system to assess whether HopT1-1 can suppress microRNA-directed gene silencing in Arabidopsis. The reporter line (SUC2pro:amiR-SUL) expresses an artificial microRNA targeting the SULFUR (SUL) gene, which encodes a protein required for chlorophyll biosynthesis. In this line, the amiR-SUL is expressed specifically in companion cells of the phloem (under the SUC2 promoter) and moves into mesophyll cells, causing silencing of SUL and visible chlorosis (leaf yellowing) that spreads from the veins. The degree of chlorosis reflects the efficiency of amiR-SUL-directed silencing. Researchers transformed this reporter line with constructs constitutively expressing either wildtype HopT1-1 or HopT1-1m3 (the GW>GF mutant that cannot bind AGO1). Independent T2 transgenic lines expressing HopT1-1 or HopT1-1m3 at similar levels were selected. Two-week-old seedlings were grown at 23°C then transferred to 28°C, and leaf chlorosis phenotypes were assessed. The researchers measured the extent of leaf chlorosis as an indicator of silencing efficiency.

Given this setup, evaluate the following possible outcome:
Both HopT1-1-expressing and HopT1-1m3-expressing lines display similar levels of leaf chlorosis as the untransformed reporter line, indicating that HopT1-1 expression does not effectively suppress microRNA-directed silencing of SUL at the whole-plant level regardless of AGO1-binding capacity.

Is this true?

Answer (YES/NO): NO